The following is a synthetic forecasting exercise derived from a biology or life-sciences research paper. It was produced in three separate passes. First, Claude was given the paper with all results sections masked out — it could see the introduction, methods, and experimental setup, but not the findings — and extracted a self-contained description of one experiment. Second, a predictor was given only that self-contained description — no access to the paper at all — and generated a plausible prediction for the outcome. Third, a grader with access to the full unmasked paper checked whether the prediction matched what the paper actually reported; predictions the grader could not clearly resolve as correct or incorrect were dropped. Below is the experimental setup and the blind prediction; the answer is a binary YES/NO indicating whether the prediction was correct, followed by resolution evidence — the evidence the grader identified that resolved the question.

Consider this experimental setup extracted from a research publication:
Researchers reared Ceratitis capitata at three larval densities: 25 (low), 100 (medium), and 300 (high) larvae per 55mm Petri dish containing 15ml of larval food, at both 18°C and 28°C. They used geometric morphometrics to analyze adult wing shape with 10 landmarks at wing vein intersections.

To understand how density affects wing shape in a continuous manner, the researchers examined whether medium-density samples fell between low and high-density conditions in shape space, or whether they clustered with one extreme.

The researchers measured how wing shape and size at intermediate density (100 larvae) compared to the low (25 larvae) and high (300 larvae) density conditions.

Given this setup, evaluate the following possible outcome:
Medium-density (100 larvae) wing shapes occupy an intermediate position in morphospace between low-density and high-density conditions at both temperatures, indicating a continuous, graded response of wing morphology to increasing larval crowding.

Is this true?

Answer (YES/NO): NO